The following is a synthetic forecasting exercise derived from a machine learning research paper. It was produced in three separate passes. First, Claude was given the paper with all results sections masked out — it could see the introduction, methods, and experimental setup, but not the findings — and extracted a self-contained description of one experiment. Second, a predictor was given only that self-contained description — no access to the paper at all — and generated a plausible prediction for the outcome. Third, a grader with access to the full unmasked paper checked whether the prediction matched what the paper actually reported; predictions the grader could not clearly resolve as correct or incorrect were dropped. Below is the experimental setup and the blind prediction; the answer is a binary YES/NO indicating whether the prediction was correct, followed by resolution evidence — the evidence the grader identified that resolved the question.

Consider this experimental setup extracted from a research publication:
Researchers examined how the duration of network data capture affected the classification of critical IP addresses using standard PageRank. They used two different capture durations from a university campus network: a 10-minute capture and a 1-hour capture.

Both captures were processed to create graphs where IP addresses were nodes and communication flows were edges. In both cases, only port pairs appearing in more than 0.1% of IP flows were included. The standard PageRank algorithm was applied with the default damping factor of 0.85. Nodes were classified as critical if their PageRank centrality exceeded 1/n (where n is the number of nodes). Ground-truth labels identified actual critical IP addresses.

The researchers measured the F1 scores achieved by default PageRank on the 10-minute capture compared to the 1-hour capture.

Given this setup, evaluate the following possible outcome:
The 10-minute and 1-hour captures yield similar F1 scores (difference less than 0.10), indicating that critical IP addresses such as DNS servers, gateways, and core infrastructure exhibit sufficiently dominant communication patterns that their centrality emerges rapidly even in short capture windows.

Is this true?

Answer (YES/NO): NO